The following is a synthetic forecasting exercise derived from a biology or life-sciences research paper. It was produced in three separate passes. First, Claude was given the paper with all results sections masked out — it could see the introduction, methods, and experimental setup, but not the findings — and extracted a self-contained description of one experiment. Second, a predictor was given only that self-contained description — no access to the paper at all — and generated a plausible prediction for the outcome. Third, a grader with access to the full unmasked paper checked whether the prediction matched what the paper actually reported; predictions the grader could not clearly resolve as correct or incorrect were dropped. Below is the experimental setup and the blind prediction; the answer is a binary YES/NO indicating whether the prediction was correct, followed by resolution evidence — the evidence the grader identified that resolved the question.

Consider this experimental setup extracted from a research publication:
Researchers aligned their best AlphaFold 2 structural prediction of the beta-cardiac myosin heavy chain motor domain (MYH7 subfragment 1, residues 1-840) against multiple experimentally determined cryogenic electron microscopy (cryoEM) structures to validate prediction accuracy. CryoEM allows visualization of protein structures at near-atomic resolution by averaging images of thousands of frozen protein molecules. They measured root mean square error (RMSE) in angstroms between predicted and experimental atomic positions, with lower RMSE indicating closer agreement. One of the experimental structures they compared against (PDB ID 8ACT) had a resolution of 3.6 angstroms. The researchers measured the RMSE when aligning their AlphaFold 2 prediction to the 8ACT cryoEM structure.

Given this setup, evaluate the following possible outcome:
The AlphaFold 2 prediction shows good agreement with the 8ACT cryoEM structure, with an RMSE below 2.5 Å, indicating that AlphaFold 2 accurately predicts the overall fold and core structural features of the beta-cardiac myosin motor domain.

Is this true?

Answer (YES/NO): YES